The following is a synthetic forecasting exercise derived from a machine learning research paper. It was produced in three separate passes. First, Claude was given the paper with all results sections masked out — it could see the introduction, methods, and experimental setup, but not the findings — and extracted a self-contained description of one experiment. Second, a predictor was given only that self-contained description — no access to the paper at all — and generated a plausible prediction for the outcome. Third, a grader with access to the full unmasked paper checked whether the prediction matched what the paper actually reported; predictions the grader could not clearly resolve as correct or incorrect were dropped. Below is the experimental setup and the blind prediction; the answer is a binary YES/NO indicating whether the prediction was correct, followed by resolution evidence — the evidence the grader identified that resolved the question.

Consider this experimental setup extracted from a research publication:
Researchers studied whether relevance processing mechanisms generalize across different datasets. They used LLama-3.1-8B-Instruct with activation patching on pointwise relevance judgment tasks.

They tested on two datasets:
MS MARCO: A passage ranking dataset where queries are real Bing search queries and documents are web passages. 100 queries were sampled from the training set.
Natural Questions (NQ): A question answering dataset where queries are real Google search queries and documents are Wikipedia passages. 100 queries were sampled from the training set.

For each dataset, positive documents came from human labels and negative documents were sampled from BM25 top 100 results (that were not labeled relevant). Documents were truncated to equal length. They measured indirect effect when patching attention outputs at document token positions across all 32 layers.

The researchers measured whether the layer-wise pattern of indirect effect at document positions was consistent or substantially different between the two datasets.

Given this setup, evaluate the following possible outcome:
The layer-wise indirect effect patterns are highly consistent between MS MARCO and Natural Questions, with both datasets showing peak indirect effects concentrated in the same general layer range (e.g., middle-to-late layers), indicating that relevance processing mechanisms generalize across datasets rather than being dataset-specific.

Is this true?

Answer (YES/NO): NO